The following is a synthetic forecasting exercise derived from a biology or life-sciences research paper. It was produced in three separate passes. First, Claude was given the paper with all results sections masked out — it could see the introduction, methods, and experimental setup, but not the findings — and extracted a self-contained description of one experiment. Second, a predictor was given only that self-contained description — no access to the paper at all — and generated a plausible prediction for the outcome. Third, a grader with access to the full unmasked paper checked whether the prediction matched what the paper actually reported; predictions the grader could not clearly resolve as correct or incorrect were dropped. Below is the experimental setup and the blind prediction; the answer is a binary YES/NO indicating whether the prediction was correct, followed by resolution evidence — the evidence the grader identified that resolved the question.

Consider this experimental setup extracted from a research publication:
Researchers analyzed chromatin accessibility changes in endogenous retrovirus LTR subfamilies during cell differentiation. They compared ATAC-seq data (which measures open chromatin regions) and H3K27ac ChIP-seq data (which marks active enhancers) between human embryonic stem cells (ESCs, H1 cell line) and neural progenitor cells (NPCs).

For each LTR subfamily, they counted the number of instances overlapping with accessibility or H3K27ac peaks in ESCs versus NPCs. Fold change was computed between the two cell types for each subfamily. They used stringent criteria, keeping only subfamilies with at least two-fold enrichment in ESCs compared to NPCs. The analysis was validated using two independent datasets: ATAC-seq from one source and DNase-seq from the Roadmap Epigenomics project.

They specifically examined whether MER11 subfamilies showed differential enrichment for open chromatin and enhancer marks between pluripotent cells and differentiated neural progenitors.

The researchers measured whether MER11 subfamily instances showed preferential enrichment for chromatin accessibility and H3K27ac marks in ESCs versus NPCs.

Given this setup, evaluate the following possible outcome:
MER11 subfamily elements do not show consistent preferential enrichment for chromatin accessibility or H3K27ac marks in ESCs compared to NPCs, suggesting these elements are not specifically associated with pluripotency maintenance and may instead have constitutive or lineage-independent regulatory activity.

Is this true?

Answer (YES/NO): NO